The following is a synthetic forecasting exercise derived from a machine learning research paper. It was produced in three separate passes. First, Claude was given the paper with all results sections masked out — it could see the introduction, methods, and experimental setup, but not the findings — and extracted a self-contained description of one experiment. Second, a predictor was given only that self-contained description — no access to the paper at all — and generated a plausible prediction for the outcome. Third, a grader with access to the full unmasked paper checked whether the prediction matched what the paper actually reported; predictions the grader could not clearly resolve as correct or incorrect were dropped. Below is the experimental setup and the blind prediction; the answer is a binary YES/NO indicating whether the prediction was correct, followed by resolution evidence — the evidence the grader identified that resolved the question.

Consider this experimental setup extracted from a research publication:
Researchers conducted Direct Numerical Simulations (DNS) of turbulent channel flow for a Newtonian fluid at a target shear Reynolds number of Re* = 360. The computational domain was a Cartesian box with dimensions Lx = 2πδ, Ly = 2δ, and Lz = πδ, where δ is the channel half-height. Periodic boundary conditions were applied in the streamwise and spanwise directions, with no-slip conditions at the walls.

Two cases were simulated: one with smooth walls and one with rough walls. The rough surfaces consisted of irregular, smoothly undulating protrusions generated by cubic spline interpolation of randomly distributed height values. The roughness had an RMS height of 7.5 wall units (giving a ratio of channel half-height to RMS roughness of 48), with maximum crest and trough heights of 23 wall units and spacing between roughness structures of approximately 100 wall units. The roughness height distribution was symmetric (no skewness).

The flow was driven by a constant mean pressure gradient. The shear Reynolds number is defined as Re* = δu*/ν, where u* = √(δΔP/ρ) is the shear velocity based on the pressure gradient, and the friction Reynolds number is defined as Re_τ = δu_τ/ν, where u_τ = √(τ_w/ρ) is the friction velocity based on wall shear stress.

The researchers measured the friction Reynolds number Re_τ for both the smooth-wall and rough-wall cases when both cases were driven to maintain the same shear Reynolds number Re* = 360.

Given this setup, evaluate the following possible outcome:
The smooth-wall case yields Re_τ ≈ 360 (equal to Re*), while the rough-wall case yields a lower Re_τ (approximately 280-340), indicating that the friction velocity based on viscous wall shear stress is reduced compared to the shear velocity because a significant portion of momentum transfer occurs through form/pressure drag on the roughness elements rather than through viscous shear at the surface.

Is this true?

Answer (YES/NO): YES